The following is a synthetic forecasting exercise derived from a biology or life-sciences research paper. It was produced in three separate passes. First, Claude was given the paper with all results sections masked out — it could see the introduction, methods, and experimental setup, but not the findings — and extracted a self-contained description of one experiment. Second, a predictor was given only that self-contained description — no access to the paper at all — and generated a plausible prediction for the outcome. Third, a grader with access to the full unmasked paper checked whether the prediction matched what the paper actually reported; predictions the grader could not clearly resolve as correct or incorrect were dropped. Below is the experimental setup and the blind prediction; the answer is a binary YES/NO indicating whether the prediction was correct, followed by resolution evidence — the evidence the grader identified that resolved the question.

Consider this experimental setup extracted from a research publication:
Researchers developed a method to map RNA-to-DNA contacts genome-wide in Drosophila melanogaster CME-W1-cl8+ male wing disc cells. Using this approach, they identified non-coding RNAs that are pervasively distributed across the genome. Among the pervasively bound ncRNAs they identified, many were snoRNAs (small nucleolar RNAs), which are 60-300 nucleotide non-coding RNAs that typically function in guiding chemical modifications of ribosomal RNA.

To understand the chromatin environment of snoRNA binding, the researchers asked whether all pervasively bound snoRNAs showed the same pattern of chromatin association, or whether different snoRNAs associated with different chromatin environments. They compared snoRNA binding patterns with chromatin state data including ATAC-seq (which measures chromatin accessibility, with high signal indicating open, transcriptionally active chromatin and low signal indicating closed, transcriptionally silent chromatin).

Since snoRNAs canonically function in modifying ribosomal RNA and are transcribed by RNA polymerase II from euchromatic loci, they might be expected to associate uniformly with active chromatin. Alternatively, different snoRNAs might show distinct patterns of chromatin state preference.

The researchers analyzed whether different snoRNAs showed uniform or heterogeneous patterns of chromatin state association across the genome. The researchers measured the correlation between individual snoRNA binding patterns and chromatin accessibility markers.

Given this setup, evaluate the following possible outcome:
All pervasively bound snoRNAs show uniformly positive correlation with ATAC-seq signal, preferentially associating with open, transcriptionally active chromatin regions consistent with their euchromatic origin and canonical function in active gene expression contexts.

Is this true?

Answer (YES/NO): NO